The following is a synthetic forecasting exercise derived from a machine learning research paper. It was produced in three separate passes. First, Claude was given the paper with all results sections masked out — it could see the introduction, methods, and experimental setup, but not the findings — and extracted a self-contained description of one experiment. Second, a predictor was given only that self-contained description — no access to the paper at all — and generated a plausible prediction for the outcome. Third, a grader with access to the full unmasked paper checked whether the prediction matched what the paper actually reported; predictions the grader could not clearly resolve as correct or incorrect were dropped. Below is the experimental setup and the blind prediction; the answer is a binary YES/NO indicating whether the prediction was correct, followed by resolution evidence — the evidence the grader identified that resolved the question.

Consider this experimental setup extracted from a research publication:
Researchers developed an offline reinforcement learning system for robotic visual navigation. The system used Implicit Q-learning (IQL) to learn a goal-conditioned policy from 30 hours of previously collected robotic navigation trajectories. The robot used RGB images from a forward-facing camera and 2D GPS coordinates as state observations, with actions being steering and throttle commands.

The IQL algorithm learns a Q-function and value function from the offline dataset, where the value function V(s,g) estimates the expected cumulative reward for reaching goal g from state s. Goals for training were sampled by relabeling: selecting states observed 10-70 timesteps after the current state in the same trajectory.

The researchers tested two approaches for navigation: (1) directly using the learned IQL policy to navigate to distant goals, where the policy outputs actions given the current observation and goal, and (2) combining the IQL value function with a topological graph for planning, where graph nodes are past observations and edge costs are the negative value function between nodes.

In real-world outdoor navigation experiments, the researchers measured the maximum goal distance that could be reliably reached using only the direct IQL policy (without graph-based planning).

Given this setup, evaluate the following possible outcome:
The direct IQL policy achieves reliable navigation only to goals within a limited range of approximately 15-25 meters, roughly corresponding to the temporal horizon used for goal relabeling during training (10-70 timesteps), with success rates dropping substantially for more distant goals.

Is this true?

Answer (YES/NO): NO